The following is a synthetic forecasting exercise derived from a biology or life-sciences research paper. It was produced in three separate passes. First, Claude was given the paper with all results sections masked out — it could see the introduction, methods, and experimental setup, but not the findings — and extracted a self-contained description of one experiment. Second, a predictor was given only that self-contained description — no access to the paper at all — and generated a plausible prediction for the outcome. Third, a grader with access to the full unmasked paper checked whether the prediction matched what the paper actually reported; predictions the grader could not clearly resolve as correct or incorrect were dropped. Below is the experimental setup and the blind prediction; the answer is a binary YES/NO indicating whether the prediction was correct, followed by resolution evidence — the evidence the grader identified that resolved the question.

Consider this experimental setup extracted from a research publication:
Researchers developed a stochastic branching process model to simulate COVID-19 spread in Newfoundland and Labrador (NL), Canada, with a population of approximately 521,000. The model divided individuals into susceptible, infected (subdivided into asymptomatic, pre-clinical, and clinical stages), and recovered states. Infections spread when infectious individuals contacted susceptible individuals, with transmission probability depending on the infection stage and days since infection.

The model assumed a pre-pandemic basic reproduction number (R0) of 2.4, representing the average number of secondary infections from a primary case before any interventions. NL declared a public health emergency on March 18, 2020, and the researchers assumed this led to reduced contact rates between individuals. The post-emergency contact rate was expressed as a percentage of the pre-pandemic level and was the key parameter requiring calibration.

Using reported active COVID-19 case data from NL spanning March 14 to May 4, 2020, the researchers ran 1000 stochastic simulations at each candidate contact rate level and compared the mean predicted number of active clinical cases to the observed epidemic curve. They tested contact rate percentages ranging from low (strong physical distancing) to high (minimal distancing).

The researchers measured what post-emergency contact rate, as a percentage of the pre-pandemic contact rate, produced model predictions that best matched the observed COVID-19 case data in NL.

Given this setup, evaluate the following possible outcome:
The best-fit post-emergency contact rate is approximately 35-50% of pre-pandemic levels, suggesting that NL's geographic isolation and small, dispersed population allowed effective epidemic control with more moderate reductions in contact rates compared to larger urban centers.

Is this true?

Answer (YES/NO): NO